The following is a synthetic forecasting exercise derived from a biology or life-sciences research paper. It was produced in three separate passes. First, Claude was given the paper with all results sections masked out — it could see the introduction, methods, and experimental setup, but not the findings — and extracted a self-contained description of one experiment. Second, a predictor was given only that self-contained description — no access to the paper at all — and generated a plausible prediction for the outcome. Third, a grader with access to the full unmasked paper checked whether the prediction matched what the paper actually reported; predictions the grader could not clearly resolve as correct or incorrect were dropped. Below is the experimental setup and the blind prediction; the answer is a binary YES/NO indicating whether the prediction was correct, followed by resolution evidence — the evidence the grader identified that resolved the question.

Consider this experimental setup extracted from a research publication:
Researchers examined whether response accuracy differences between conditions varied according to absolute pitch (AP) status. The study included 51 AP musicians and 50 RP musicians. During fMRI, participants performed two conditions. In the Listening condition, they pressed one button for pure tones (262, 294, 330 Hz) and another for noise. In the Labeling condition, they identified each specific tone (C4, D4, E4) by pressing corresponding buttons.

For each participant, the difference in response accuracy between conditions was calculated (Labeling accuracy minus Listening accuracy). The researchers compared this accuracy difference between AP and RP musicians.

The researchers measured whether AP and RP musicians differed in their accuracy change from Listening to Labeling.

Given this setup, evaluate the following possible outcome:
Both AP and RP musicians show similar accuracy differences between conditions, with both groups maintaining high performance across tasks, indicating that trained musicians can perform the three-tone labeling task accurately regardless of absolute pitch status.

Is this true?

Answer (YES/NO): NO